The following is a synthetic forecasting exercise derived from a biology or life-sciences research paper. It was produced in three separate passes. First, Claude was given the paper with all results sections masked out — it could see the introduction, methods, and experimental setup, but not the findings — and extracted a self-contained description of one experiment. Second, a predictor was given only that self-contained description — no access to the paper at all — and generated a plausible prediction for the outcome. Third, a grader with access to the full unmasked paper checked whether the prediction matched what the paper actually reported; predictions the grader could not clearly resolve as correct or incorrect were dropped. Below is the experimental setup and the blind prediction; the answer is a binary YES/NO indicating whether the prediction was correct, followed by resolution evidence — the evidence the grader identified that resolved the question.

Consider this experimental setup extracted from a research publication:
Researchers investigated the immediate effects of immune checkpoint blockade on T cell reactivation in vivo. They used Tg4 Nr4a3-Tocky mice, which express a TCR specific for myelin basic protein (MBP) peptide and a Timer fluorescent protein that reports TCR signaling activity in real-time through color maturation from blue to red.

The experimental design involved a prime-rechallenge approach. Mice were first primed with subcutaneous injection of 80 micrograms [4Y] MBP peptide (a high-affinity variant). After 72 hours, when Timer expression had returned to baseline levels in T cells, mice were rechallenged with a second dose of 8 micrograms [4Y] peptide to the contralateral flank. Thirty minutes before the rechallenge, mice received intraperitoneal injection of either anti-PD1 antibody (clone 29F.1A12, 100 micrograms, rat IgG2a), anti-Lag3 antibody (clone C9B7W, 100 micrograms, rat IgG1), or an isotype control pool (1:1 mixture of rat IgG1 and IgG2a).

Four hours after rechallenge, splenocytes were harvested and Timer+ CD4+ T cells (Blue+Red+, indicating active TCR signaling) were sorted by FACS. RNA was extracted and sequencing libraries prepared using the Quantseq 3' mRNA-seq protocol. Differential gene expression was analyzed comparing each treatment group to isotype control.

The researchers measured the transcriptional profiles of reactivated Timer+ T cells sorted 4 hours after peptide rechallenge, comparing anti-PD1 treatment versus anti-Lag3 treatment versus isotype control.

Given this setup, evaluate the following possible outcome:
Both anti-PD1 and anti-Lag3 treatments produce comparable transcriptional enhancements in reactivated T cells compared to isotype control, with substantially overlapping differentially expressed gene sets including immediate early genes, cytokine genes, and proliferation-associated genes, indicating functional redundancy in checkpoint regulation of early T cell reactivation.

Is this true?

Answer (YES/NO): NO